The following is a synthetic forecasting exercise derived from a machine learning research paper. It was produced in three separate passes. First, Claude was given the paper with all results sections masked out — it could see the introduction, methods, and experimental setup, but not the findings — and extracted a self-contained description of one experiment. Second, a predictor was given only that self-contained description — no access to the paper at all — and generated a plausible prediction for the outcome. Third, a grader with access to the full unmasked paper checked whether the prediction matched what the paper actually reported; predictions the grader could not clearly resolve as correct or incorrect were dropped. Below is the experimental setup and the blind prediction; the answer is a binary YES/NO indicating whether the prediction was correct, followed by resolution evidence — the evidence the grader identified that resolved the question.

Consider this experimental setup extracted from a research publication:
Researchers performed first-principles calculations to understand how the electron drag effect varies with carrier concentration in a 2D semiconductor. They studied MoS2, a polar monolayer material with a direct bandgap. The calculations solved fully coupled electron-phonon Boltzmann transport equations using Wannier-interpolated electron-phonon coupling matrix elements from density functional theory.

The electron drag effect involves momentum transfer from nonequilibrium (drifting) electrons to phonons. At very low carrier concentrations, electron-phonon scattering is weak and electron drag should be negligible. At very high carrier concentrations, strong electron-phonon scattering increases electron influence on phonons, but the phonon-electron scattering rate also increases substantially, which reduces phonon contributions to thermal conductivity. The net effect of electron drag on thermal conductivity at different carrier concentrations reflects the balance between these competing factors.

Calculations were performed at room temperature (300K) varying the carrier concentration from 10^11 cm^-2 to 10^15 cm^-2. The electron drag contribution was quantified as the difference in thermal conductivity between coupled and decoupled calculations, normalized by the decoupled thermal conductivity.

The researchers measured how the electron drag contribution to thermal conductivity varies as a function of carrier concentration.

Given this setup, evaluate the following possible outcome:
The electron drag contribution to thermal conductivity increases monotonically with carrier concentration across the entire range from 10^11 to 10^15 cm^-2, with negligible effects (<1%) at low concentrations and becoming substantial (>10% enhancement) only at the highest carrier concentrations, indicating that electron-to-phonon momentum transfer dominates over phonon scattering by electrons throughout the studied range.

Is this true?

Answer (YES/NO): NO